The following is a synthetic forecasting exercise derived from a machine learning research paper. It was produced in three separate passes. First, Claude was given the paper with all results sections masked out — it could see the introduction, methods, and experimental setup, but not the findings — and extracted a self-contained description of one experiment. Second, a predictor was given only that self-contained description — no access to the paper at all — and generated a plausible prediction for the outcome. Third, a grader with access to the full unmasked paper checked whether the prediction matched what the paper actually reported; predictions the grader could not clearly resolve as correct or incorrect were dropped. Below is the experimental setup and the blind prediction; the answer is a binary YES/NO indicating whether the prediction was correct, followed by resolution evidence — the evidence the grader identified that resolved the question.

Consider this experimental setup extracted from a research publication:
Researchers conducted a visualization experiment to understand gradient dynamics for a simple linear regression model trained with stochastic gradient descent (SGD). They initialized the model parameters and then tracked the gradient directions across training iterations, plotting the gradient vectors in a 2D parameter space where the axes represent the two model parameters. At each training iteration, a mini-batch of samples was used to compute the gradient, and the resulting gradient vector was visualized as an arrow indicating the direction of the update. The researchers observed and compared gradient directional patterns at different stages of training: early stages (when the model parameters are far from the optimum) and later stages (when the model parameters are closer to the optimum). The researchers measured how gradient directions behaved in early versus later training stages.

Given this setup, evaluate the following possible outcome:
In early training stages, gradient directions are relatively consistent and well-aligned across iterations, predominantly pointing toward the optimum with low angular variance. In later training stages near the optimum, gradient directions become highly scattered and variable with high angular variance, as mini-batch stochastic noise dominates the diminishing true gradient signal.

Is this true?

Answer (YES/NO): YES